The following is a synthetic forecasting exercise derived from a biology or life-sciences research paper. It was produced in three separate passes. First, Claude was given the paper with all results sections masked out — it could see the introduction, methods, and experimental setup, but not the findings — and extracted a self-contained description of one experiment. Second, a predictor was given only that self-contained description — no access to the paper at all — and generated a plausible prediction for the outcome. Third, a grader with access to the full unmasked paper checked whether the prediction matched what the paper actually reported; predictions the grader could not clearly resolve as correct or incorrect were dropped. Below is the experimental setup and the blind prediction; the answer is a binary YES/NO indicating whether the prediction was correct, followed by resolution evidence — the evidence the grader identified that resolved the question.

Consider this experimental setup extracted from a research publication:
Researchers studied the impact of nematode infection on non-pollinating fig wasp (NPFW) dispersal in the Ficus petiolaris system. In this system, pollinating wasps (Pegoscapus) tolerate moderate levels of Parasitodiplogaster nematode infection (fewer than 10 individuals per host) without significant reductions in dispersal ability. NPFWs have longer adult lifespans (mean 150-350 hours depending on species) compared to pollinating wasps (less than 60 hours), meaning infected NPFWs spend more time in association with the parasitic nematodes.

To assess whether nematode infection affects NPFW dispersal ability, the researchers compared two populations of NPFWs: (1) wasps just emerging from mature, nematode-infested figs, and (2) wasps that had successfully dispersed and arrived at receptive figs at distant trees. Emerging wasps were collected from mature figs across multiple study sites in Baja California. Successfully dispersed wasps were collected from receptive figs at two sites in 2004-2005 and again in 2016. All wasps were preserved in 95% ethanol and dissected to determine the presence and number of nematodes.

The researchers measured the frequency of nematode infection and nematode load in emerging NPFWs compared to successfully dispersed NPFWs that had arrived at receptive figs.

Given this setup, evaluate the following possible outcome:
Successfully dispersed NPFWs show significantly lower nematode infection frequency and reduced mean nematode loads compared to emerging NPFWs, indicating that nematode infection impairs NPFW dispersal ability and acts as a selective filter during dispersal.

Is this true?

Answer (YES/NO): YES